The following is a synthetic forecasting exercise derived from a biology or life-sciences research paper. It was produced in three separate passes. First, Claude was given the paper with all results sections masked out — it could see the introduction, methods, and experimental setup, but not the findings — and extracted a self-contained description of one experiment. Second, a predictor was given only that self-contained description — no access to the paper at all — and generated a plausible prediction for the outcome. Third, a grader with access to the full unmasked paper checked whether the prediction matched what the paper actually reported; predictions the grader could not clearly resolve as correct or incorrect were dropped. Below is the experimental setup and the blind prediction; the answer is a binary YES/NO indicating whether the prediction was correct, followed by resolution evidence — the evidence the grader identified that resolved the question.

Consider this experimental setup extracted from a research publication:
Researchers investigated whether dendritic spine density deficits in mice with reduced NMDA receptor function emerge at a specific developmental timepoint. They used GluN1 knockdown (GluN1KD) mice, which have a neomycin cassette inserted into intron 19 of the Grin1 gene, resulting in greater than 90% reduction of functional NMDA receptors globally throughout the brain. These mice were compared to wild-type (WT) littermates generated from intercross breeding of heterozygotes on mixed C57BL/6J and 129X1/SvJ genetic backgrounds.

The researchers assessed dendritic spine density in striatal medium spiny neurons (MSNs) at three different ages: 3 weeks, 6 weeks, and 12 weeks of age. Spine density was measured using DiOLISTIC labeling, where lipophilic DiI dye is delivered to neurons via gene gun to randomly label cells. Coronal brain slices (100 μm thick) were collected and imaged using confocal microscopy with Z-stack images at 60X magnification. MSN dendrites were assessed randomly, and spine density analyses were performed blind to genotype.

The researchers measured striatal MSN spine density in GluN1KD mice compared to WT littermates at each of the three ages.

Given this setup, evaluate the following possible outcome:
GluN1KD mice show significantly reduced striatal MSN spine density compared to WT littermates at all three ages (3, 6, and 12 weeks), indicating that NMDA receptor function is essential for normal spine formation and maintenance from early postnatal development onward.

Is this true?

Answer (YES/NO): NO